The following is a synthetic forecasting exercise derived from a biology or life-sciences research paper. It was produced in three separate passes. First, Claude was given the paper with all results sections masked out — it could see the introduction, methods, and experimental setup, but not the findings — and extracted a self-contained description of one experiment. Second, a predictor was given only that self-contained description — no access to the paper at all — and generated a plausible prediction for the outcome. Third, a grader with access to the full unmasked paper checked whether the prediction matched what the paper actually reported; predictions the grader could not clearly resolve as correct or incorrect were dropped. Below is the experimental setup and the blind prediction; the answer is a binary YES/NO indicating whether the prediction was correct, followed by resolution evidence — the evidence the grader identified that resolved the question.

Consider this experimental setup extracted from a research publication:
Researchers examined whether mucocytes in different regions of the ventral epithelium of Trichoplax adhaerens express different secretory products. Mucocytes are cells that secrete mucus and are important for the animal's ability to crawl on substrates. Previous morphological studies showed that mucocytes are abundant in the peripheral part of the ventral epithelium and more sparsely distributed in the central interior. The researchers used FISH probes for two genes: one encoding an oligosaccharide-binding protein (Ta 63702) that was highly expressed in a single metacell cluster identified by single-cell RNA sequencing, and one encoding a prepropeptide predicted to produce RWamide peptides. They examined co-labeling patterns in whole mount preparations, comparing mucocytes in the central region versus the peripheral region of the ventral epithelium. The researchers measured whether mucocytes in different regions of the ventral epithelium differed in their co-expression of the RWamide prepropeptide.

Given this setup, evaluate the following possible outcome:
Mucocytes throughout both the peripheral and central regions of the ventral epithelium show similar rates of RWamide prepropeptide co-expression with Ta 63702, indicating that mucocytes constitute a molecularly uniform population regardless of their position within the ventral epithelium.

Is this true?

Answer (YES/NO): NO